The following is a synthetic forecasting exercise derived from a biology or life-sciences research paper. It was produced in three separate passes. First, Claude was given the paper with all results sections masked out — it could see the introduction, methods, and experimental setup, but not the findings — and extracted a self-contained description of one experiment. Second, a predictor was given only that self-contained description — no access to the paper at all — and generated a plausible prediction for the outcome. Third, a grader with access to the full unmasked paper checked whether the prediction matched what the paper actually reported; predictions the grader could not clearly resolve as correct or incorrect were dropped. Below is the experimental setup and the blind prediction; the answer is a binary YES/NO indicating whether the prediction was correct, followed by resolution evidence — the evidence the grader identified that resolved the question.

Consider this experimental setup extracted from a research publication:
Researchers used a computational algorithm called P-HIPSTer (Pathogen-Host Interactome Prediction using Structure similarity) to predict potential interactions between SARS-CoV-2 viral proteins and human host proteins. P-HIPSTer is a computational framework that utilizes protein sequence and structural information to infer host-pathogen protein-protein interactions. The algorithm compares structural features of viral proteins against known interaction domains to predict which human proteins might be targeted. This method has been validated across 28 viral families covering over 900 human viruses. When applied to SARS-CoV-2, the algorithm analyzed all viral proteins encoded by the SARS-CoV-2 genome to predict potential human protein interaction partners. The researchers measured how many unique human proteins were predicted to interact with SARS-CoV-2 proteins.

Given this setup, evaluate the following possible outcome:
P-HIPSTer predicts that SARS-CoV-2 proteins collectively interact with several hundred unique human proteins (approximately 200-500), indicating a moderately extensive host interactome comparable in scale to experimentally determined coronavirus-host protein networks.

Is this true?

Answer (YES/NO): NO